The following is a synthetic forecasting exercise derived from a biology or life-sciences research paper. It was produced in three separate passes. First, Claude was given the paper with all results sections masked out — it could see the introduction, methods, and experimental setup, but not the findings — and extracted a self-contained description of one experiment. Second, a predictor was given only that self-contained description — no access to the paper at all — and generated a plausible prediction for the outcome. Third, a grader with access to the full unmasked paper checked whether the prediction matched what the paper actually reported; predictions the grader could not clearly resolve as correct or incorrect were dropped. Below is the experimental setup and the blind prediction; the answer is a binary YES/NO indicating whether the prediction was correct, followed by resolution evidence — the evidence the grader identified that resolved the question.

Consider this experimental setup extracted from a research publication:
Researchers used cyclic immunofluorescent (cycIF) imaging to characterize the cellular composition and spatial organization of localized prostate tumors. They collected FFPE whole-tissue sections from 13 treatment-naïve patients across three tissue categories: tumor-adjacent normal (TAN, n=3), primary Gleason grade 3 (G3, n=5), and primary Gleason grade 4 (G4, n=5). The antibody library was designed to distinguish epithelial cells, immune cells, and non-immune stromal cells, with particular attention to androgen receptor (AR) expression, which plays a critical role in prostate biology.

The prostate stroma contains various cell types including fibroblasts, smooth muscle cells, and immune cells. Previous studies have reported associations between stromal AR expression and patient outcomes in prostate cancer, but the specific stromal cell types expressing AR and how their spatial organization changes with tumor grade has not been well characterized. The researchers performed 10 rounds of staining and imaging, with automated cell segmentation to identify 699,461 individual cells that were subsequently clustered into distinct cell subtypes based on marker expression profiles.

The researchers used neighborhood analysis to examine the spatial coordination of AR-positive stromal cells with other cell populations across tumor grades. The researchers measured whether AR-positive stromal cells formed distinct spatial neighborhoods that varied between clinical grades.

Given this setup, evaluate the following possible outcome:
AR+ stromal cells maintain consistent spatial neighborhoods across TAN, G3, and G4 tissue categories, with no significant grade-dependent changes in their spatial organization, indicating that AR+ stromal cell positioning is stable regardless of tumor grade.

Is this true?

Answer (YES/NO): NO